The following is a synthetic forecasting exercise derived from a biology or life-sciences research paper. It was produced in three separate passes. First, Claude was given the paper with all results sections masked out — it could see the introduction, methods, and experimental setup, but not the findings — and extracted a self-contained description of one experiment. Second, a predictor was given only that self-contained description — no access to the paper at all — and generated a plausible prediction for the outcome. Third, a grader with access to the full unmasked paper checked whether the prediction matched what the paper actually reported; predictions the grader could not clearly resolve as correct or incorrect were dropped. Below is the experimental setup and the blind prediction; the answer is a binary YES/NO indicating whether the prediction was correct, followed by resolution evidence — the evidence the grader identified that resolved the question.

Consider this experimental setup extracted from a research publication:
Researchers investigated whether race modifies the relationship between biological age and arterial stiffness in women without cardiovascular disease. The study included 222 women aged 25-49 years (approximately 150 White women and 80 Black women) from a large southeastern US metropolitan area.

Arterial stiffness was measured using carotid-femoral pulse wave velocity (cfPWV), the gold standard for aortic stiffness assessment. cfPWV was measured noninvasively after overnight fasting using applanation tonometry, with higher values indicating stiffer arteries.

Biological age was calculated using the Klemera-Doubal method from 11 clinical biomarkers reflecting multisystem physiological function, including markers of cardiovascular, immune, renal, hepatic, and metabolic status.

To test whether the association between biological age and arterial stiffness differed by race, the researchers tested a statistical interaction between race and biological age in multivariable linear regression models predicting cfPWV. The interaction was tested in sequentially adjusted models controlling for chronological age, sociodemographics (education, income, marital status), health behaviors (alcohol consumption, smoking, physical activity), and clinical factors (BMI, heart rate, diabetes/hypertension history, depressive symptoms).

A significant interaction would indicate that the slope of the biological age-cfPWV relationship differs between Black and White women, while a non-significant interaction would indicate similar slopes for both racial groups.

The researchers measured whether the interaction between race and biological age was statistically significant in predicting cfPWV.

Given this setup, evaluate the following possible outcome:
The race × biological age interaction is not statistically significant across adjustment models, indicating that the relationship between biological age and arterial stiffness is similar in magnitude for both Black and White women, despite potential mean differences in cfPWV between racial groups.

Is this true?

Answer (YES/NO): YES